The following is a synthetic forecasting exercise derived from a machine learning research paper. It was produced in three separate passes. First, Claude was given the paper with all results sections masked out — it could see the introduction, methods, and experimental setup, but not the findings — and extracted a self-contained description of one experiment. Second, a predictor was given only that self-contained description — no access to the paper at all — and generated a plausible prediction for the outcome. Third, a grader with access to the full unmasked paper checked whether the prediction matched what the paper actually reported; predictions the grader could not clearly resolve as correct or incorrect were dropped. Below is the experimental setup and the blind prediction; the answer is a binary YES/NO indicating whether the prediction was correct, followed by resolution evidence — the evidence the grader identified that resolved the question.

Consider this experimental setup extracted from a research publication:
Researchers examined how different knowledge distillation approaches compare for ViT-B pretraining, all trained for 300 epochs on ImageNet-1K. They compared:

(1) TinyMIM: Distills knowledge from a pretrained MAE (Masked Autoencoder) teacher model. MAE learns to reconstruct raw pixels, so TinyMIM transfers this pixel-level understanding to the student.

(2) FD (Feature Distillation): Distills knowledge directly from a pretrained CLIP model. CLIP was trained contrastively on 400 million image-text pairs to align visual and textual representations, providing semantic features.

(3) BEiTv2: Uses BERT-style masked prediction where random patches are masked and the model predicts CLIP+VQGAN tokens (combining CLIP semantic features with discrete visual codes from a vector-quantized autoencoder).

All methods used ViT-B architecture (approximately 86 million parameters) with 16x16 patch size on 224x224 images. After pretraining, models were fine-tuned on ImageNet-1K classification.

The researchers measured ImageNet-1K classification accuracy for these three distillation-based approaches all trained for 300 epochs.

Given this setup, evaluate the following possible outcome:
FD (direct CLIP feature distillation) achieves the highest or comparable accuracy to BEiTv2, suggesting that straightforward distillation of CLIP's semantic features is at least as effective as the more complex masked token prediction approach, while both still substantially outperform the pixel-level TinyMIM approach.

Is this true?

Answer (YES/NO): NO